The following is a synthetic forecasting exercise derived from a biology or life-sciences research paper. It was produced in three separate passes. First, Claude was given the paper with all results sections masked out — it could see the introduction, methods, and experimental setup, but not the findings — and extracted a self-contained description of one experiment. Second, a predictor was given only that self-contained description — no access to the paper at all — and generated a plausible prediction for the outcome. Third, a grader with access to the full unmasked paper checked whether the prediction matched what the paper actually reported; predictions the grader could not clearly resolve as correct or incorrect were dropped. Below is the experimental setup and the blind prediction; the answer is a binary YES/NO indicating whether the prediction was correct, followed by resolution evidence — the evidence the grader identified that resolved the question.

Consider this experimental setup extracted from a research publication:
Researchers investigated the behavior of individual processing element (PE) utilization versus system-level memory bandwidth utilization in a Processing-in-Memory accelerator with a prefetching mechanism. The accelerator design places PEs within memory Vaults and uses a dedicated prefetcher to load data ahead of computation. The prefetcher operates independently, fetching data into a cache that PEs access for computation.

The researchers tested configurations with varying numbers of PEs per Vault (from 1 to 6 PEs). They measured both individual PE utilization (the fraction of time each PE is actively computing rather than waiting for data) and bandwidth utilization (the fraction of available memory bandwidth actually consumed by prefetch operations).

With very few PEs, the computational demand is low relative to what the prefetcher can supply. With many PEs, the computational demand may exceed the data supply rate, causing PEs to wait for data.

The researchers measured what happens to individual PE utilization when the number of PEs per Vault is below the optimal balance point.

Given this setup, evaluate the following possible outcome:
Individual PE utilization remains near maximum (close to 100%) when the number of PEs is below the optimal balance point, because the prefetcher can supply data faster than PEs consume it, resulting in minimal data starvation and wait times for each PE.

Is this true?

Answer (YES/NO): YES